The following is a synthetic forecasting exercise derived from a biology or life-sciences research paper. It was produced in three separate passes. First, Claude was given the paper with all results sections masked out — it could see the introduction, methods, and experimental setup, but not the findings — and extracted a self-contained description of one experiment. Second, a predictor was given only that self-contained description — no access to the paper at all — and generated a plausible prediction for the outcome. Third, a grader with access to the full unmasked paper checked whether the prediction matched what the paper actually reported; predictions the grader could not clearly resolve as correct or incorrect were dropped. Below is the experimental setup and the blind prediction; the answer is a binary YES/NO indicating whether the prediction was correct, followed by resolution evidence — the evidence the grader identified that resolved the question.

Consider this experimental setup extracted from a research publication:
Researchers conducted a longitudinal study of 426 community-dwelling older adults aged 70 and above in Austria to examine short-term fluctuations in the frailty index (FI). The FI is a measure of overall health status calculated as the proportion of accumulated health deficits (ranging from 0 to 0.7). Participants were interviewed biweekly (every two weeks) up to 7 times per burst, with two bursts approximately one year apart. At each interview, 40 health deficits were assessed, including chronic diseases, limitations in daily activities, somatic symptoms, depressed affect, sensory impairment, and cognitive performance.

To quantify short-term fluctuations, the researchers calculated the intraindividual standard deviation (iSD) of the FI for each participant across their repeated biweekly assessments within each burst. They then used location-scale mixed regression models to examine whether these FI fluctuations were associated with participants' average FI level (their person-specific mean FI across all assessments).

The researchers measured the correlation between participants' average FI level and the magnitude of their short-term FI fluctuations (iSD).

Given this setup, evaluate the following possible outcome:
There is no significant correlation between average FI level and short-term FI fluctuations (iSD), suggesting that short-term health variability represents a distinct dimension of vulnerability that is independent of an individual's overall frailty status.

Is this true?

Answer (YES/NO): NO